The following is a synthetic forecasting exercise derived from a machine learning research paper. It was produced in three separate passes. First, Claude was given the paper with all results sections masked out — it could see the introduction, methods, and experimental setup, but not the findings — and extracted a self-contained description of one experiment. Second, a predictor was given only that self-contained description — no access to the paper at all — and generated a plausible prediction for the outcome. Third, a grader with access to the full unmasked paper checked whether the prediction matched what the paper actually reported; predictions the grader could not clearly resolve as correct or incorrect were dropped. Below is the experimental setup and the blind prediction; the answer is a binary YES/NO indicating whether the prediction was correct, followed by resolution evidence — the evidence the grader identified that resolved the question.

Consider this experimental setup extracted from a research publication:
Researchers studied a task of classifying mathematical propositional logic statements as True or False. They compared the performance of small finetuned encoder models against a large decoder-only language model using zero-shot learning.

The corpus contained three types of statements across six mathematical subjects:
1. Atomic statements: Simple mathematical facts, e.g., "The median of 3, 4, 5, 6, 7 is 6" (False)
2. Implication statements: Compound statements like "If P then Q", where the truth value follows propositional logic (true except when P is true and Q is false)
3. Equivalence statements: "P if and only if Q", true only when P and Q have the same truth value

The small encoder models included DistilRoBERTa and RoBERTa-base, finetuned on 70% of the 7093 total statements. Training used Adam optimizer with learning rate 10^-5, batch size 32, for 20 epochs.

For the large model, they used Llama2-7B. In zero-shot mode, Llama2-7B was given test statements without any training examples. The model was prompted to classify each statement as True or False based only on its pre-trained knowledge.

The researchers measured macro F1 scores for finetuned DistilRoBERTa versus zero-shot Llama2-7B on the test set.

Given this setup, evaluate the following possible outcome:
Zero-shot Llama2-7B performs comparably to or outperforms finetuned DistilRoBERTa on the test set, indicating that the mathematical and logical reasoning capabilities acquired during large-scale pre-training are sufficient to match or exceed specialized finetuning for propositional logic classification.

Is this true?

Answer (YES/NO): NO